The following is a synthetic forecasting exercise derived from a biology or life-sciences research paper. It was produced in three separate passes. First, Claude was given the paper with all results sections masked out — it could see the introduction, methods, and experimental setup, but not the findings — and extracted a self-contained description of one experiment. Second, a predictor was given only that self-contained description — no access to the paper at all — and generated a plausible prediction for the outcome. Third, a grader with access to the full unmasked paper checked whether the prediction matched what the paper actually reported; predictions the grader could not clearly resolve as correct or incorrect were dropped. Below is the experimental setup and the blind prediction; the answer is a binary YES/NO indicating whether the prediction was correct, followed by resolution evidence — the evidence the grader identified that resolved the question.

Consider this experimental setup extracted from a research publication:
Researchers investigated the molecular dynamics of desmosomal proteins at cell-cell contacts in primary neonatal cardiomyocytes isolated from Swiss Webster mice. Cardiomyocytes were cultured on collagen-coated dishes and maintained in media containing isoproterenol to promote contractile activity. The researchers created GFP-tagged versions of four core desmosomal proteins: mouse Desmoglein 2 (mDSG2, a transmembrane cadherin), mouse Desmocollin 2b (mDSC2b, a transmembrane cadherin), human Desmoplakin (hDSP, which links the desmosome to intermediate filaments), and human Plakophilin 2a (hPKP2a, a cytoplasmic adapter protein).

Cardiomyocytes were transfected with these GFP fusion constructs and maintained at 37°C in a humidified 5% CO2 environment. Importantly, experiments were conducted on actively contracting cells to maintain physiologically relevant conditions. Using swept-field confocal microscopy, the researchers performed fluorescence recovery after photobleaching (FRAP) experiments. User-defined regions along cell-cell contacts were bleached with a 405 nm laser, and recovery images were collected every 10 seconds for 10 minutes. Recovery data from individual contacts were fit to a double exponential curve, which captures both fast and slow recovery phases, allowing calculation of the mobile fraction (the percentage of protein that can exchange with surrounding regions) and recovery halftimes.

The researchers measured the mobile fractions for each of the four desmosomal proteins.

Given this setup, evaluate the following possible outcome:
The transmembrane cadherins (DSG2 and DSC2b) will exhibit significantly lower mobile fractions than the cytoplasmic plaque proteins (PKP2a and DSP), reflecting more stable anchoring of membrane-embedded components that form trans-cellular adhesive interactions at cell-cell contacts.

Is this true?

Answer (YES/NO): NO